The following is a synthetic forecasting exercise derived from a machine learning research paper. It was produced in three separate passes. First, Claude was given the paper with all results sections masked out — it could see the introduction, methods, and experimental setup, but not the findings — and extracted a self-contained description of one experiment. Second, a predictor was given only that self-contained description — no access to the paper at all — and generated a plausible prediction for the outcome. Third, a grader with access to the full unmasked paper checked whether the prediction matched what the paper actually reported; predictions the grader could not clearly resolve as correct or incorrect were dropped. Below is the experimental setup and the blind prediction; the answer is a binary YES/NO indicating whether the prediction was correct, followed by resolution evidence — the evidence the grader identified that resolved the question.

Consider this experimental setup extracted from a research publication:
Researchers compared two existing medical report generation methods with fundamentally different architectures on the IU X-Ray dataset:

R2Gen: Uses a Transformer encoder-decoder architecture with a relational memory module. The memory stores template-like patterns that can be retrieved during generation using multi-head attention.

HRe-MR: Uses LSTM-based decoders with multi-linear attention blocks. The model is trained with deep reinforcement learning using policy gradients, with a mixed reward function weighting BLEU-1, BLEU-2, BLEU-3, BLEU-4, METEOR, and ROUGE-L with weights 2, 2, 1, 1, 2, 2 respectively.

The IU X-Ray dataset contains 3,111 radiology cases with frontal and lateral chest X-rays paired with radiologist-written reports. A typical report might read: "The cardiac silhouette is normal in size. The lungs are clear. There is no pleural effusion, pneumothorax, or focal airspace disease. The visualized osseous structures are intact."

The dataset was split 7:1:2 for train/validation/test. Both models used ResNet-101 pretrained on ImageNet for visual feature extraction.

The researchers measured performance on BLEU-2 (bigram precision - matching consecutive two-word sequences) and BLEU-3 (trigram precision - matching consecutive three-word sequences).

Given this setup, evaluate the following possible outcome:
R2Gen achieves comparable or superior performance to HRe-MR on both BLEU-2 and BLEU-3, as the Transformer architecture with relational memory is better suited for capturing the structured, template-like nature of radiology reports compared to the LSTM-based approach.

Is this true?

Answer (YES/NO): NO